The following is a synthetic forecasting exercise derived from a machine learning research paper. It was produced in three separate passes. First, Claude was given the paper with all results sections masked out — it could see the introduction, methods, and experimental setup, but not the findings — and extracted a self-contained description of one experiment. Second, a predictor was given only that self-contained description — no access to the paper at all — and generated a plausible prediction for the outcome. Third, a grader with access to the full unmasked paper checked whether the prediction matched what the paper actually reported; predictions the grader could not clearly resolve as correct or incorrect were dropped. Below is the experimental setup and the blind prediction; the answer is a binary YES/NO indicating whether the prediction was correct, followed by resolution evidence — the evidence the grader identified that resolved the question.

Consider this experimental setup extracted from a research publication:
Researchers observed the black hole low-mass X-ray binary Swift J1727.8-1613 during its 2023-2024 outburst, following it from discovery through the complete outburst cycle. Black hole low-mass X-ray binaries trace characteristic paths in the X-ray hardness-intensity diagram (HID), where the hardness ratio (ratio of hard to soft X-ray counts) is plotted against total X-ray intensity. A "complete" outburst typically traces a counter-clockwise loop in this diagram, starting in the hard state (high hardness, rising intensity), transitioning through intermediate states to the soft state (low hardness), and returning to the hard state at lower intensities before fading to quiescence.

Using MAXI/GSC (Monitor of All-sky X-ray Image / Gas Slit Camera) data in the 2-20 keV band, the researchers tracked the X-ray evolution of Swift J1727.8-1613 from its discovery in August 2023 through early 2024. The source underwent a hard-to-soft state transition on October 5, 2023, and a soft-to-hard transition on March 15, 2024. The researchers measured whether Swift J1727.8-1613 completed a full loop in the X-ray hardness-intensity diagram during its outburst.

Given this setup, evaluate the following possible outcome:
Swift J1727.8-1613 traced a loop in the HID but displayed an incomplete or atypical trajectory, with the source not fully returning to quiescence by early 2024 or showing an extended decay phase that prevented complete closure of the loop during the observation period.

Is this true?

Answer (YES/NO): NO